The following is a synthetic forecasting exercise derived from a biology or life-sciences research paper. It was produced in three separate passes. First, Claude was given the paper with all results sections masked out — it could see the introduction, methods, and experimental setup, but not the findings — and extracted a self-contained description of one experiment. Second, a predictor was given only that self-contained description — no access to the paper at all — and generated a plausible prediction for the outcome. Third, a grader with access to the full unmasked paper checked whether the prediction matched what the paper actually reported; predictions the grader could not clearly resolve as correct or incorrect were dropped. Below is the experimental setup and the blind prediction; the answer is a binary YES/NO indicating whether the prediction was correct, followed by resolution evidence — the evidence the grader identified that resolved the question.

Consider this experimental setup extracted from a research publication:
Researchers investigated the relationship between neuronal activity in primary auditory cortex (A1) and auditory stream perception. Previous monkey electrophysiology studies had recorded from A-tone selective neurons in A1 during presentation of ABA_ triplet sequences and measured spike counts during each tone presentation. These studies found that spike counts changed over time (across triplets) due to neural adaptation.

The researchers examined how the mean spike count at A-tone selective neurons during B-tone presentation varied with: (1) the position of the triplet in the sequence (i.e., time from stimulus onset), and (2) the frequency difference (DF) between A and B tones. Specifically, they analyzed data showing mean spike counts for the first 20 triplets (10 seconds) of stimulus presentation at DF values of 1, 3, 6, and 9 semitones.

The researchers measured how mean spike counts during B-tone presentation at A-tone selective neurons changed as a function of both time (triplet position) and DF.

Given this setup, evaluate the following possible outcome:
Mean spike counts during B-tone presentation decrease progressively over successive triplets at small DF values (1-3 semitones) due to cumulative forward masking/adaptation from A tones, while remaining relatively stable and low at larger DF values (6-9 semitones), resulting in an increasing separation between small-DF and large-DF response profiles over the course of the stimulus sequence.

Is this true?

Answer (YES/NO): NO